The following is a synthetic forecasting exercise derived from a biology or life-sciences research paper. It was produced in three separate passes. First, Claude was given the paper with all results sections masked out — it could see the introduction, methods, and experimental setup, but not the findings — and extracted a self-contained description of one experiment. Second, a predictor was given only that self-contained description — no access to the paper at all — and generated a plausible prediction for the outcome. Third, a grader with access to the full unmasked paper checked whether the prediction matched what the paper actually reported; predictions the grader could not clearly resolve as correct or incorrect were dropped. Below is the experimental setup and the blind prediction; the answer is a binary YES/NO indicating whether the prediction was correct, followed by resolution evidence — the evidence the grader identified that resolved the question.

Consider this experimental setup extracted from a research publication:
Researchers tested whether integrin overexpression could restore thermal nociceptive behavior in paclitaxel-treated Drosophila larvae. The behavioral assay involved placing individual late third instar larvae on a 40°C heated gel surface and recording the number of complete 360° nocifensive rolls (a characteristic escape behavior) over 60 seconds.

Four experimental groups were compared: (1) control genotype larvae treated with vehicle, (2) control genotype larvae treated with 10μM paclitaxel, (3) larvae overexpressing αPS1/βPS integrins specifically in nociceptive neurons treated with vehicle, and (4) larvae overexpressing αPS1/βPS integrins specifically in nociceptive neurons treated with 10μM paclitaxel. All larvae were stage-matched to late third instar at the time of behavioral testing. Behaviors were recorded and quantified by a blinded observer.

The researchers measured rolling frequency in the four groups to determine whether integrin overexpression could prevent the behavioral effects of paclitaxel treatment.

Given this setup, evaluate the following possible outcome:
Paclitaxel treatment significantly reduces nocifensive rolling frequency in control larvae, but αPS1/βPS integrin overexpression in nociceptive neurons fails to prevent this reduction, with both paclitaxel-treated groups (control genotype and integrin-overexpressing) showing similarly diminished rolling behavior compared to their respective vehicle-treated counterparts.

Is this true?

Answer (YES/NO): NO